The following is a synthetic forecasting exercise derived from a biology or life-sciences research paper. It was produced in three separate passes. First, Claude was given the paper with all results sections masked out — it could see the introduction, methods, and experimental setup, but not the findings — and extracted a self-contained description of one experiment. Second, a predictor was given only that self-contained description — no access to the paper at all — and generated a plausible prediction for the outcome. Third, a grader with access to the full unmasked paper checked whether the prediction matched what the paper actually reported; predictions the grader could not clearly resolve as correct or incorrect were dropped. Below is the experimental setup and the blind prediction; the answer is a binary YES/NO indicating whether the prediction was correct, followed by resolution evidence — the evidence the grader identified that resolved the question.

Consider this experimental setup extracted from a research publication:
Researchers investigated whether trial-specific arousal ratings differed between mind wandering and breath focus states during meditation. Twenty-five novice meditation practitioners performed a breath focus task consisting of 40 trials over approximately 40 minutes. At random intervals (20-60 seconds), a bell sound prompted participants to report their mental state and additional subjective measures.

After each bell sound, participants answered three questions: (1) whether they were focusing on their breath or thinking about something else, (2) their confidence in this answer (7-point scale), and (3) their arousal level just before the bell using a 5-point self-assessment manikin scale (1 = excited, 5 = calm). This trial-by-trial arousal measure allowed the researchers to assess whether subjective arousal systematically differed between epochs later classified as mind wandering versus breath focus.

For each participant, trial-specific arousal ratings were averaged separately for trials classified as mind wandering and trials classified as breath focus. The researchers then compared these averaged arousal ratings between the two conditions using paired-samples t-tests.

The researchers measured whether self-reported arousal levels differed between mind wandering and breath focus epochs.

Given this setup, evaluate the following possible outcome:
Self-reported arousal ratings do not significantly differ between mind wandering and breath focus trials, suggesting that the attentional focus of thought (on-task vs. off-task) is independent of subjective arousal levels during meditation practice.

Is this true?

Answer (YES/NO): YES